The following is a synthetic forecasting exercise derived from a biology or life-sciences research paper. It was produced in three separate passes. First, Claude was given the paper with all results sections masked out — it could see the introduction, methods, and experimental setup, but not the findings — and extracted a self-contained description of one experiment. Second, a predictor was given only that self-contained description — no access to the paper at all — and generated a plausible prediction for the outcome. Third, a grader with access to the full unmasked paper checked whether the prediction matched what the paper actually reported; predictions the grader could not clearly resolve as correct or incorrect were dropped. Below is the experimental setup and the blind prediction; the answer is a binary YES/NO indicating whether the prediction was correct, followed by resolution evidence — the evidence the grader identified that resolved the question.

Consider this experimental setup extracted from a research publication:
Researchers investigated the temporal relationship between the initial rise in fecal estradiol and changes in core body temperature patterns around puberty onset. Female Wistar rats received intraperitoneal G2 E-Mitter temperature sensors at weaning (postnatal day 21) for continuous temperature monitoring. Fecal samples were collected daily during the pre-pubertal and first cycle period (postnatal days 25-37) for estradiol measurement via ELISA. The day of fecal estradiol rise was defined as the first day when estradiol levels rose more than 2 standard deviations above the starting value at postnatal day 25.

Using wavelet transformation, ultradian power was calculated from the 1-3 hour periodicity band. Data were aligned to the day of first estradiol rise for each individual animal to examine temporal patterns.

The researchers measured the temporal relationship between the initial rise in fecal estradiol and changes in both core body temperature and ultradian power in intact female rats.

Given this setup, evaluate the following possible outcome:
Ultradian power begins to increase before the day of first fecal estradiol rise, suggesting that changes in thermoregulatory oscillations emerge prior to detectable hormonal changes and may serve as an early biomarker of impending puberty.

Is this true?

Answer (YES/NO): NO